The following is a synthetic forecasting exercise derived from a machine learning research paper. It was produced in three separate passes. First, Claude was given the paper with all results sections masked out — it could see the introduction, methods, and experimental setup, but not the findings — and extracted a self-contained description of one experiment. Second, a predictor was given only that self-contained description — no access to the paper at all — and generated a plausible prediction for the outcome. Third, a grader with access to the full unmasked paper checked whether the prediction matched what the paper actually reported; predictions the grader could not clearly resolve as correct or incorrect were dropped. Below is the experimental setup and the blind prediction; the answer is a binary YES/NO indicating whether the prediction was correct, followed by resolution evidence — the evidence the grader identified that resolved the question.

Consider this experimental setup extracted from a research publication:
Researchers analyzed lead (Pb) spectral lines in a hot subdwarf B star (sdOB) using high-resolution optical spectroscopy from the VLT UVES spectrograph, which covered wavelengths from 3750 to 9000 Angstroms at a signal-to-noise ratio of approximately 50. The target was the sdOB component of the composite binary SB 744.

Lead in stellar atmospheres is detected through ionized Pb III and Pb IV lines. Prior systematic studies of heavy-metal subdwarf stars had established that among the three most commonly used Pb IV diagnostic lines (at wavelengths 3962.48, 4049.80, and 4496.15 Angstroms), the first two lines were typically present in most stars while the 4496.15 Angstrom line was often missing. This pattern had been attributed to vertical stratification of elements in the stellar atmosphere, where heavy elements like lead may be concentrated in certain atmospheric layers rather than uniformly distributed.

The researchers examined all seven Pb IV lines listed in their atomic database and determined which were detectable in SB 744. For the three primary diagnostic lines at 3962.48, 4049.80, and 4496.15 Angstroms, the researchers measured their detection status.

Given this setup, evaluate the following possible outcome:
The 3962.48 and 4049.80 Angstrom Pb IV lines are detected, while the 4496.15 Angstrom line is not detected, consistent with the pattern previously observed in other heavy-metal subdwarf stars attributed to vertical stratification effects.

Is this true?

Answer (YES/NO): YES